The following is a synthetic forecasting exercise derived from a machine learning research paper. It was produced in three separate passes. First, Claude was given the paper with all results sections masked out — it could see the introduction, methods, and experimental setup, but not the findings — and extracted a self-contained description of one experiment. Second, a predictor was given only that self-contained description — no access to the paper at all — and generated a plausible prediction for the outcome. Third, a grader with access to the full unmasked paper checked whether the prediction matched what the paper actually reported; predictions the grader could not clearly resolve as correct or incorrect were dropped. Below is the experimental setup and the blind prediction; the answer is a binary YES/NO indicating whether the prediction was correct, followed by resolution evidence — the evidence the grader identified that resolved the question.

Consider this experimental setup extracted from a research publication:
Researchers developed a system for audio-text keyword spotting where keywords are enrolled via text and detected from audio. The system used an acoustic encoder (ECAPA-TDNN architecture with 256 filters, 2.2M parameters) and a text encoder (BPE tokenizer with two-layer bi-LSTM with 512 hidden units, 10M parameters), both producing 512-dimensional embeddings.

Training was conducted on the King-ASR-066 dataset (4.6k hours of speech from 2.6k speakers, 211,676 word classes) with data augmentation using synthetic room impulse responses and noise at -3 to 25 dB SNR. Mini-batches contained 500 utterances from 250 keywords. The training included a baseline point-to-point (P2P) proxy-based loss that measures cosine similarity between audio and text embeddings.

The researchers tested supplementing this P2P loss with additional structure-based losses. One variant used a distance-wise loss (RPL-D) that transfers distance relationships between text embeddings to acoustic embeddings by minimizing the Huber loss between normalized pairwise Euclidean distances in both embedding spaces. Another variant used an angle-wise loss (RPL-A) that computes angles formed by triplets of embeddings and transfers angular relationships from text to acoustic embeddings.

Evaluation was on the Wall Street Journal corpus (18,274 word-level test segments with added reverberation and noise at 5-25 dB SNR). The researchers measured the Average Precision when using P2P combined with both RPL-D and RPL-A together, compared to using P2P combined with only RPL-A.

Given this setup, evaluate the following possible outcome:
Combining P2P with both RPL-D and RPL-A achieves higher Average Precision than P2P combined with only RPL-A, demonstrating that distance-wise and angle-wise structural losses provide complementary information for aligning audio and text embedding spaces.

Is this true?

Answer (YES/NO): NO